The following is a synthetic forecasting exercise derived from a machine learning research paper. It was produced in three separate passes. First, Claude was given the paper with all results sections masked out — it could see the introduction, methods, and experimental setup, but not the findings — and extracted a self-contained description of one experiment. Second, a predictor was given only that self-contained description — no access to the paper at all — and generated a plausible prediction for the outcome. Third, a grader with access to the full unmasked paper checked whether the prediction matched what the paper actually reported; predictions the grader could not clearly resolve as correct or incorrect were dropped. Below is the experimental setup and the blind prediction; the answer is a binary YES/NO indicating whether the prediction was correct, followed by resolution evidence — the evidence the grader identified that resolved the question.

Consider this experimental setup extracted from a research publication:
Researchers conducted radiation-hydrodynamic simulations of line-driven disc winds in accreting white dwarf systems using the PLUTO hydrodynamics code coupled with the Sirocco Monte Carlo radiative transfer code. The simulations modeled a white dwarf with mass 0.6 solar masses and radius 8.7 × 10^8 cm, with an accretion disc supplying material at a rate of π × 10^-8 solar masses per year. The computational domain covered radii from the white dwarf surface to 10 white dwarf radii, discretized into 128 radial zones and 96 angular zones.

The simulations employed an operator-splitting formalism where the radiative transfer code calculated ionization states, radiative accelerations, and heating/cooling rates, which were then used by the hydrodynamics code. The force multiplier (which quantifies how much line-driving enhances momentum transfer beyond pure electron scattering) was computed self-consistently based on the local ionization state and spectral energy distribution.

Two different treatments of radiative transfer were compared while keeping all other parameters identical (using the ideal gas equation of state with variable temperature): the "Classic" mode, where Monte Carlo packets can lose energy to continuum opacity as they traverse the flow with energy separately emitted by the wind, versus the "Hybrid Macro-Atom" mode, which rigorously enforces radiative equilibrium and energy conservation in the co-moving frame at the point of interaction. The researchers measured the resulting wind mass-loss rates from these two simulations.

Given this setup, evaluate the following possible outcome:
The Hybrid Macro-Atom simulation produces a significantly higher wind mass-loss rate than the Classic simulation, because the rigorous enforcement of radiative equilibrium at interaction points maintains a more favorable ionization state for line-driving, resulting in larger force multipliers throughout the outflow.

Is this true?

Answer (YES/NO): NO